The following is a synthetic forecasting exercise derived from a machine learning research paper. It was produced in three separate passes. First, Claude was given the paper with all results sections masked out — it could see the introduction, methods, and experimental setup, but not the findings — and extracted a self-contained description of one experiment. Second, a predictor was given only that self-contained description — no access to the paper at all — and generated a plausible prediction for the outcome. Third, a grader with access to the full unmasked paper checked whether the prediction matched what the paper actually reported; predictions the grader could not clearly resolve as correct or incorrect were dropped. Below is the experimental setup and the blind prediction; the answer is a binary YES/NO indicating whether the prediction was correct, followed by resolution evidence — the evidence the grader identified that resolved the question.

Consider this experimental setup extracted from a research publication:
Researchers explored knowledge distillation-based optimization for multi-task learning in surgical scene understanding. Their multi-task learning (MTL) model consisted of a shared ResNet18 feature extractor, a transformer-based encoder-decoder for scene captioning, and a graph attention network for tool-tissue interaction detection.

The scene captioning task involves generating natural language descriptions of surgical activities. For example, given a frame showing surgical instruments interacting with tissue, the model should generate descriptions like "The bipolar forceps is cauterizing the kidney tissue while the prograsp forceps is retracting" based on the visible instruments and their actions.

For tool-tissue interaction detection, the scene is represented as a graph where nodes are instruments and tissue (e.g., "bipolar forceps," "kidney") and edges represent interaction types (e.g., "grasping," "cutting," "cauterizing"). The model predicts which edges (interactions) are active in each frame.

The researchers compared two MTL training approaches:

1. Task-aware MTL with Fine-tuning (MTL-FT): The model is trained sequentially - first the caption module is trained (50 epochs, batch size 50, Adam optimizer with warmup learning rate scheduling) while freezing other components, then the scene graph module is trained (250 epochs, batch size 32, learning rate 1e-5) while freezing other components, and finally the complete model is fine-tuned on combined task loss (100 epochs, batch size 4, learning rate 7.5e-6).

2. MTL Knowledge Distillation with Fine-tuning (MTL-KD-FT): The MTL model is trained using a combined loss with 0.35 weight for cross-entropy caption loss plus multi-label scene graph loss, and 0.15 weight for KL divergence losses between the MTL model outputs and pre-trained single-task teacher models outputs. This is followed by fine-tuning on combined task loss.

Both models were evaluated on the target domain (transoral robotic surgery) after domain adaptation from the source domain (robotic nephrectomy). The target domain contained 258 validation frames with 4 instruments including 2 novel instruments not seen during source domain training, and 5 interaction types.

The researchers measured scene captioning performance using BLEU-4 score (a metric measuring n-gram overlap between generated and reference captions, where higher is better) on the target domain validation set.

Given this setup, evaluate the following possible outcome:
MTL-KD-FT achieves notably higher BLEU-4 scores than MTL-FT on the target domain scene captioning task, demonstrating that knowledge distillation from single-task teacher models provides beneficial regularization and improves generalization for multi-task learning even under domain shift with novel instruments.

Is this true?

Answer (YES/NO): NO